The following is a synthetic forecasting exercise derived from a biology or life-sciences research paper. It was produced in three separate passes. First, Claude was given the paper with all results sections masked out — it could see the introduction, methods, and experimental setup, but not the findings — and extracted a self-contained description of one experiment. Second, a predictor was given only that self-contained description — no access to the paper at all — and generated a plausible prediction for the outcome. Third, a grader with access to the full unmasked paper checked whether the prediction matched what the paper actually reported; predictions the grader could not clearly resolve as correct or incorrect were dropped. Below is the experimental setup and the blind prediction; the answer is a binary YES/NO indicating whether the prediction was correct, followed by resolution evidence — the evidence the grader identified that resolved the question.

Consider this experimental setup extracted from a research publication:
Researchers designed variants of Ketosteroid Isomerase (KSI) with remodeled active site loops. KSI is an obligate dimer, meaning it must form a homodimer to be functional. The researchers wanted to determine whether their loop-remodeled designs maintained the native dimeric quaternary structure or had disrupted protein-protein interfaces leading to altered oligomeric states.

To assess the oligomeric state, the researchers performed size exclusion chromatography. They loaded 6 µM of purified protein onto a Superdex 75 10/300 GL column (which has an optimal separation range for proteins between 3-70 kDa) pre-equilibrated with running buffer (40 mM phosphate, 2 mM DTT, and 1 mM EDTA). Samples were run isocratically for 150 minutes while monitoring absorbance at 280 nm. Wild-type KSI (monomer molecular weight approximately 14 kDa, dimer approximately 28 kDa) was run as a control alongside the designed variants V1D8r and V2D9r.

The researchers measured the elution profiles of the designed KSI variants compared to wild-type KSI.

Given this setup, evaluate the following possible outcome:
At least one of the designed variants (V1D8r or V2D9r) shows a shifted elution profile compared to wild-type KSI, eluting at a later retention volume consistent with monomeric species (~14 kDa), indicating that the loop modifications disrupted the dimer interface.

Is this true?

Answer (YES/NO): YES